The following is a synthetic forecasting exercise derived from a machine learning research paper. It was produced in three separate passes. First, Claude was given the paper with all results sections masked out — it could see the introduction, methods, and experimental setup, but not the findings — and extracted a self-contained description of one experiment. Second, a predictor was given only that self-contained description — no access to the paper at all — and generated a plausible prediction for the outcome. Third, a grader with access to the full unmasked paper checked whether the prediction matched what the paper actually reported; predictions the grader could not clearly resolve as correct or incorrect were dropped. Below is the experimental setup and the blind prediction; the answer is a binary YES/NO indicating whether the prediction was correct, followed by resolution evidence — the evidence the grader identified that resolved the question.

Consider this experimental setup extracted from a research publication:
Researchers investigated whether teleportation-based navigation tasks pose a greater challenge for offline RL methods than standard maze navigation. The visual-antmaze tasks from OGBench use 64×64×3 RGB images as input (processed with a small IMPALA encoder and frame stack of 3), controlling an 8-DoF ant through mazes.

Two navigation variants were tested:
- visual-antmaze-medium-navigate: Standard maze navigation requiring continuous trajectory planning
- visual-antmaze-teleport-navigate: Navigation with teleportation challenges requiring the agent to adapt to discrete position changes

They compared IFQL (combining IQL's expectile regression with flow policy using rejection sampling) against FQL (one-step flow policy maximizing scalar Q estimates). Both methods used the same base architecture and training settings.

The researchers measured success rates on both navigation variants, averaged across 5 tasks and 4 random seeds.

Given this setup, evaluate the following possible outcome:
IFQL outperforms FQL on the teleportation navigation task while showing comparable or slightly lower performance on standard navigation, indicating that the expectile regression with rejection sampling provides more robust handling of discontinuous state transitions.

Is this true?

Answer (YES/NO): NO